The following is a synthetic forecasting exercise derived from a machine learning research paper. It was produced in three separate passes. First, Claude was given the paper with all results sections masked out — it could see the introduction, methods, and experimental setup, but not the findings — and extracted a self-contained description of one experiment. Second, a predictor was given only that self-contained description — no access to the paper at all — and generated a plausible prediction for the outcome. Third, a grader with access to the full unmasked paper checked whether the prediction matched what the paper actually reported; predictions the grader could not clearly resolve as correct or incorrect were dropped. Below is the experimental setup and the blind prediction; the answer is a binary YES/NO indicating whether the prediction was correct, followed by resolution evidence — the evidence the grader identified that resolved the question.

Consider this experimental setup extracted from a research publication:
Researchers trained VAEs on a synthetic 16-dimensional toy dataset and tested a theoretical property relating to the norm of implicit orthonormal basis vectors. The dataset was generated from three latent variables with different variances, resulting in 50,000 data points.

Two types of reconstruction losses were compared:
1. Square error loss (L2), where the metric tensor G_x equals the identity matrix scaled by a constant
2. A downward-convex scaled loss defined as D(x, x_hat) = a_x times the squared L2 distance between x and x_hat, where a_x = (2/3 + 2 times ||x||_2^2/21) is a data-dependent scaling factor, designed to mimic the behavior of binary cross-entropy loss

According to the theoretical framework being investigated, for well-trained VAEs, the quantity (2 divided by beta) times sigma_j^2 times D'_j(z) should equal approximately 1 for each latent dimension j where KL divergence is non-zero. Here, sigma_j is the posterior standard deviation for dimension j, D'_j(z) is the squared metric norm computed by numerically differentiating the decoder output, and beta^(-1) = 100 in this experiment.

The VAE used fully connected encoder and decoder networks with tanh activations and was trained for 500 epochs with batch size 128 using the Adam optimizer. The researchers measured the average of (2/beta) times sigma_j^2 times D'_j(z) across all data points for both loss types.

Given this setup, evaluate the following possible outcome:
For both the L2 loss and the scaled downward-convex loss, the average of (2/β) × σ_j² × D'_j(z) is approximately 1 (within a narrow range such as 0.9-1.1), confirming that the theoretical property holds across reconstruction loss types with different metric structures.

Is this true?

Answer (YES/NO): YES